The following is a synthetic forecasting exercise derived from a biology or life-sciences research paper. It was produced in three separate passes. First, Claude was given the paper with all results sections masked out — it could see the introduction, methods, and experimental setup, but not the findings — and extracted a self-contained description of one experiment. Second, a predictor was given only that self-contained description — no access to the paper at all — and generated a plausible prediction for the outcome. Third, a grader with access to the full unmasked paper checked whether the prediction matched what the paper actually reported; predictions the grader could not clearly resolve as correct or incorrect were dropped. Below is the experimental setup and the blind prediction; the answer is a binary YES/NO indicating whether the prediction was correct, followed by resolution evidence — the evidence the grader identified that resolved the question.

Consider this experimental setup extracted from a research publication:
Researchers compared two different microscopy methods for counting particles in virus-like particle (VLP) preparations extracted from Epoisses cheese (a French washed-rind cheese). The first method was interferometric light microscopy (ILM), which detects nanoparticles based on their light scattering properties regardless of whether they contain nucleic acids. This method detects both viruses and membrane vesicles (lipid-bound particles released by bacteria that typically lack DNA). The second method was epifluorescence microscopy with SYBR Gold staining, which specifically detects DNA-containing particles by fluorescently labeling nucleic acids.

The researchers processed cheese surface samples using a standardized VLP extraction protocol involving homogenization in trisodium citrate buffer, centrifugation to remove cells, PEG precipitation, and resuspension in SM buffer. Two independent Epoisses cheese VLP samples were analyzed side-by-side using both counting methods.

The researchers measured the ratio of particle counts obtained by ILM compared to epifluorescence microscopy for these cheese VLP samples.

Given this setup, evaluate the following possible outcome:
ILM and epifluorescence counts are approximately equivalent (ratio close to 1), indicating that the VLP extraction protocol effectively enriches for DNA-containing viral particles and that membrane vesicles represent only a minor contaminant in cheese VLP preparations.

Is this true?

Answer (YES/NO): NO